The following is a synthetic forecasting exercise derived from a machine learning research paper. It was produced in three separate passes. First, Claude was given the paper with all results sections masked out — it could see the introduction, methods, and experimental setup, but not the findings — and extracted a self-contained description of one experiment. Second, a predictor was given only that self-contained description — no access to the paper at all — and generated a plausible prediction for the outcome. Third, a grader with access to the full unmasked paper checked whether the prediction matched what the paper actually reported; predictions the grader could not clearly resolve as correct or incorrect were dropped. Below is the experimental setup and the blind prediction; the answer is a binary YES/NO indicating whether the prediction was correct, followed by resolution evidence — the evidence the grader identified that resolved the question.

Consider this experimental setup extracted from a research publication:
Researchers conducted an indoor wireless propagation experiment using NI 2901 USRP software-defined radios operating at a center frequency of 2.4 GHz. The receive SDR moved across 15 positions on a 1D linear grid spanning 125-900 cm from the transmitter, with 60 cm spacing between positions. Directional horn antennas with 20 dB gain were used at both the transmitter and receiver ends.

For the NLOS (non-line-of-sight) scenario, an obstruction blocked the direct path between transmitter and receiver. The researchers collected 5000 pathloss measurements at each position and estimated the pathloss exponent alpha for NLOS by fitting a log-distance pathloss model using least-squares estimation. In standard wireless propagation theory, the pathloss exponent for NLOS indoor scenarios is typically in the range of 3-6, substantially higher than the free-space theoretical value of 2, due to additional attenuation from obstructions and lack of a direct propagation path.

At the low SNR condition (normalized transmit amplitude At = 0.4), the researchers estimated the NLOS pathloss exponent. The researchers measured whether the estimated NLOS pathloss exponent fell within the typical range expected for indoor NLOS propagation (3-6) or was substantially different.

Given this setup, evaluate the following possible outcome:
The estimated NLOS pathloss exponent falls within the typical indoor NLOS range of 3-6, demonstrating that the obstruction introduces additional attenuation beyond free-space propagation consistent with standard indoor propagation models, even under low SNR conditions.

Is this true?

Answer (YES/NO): NO